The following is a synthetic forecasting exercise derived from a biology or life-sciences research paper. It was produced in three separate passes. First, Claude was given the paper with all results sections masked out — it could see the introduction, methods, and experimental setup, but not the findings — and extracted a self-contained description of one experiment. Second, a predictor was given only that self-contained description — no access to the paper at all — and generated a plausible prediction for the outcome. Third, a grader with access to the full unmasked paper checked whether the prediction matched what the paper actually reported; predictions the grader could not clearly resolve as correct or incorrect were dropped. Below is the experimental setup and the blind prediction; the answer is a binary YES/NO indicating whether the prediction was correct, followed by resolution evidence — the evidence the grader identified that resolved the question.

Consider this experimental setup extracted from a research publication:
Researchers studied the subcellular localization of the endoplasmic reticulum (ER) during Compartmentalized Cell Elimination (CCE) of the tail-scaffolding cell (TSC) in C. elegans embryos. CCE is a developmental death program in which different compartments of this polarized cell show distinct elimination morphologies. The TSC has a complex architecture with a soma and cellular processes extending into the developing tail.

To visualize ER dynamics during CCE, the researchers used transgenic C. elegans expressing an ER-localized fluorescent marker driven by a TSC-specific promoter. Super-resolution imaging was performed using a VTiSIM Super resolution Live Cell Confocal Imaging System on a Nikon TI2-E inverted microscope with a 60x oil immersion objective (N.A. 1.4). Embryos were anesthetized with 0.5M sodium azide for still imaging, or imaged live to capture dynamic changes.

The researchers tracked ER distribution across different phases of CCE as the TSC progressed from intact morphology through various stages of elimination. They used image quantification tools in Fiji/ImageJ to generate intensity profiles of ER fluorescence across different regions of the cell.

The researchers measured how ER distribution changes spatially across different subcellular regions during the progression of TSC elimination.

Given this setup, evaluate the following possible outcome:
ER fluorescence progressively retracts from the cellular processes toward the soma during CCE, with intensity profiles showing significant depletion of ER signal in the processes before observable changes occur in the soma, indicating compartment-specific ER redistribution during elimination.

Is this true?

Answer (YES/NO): NO